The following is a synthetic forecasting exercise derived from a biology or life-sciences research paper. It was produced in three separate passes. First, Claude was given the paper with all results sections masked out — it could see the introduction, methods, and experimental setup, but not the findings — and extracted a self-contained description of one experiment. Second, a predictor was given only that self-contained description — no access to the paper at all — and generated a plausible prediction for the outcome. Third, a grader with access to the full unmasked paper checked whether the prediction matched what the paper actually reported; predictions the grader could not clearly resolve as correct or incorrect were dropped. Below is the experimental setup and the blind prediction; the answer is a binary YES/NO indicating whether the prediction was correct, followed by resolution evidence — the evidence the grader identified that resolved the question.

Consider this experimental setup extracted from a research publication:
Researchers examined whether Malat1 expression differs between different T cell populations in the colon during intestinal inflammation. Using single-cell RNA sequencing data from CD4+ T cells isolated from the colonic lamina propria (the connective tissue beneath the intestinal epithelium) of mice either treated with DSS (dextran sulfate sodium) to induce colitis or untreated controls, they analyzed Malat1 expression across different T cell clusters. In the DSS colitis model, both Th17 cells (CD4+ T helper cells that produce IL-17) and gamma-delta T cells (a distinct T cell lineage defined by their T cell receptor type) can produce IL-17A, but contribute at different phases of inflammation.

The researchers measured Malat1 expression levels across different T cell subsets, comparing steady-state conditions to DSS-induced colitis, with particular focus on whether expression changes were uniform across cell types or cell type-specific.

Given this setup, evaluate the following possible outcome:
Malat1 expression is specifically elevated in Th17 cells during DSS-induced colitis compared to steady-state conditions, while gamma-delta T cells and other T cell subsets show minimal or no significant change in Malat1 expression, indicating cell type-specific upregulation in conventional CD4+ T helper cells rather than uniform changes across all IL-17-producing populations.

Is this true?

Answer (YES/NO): NO